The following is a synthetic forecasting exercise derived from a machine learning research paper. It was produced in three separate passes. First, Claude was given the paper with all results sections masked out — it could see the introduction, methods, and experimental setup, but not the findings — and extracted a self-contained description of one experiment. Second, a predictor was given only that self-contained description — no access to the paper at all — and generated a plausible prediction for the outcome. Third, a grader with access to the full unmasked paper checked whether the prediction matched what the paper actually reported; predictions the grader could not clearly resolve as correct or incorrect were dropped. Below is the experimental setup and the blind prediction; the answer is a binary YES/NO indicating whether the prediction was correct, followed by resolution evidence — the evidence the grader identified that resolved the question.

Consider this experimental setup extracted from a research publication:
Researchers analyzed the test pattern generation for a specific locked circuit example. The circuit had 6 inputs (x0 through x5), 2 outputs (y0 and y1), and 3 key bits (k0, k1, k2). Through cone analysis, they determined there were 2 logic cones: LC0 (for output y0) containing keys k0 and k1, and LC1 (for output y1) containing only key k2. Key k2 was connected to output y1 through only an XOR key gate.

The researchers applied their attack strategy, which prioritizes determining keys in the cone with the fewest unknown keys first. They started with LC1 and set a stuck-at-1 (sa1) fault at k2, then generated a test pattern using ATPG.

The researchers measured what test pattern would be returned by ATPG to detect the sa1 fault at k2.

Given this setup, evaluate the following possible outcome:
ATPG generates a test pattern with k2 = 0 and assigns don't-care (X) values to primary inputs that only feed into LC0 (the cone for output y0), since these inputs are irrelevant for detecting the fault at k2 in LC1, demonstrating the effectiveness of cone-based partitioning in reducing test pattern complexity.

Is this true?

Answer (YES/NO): NO